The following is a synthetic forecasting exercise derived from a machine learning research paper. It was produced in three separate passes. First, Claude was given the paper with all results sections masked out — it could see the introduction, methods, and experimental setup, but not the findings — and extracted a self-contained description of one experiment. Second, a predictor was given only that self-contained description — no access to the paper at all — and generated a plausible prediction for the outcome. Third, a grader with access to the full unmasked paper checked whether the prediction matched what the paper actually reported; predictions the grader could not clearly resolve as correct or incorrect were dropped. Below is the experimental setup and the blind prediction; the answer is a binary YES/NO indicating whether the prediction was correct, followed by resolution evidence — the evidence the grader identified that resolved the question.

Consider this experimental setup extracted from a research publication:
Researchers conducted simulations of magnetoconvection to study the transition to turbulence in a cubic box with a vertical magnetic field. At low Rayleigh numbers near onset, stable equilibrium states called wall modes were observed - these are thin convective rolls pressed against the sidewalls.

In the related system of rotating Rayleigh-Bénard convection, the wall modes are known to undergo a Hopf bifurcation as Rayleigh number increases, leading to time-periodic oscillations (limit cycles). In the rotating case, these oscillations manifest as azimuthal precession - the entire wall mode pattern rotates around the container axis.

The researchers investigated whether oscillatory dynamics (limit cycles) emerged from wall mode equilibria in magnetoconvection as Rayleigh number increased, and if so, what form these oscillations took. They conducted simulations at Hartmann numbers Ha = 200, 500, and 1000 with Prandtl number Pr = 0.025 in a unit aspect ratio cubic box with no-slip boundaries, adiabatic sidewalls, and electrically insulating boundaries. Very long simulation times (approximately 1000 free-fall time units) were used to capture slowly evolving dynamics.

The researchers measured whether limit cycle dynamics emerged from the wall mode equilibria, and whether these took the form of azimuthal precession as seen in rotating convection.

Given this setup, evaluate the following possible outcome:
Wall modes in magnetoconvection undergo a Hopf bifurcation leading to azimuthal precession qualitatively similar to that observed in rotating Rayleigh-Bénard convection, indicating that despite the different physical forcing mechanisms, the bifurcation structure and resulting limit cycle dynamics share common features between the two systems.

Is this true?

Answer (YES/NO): NO